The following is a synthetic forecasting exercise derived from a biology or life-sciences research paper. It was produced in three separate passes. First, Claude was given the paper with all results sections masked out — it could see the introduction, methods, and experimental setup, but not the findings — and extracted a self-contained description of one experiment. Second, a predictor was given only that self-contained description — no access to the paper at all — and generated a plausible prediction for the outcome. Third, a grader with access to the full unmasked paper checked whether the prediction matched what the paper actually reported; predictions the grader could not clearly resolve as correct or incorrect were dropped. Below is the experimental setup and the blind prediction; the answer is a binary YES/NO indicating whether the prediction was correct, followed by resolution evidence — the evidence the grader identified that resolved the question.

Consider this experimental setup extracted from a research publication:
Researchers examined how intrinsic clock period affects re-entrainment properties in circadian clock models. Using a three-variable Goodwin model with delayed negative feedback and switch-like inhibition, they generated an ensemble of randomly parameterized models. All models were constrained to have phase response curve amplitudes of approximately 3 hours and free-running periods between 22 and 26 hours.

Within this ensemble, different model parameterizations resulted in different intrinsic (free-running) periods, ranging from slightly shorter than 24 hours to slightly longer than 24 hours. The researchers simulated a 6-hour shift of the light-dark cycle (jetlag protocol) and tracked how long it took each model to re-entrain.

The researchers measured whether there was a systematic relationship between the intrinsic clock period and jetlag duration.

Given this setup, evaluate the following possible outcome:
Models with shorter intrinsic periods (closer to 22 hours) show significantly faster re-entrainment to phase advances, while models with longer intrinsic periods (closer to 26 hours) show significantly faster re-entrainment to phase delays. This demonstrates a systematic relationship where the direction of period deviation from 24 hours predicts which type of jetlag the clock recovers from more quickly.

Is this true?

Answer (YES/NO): YES